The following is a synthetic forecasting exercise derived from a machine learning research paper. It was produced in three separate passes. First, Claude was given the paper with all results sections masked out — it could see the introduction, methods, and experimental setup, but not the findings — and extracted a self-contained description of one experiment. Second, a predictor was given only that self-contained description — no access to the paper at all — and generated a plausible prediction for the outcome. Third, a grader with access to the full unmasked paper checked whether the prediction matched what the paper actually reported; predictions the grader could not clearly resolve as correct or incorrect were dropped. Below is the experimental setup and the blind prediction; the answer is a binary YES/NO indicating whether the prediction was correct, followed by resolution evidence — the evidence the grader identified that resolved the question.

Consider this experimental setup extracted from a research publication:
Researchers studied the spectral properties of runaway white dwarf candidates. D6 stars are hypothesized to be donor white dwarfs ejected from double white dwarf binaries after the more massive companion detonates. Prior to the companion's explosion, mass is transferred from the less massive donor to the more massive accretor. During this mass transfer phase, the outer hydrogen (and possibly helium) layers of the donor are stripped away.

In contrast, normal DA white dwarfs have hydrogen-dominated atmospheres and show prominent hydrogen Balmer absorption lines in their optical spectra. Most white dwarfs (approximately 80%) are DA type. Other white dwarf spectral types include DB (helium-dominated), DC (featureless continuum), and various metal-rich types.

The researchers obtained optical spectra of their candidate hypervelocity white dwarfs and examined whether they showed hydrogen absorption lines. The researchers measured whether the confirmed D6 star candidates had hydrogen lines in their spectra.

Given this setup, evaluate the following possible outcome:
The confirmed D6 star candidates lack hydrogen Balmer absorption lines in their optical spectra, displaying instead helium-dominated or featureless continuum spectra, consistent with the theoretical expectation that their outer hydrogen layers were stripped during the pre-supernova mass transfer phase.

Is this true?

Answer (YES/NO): NO